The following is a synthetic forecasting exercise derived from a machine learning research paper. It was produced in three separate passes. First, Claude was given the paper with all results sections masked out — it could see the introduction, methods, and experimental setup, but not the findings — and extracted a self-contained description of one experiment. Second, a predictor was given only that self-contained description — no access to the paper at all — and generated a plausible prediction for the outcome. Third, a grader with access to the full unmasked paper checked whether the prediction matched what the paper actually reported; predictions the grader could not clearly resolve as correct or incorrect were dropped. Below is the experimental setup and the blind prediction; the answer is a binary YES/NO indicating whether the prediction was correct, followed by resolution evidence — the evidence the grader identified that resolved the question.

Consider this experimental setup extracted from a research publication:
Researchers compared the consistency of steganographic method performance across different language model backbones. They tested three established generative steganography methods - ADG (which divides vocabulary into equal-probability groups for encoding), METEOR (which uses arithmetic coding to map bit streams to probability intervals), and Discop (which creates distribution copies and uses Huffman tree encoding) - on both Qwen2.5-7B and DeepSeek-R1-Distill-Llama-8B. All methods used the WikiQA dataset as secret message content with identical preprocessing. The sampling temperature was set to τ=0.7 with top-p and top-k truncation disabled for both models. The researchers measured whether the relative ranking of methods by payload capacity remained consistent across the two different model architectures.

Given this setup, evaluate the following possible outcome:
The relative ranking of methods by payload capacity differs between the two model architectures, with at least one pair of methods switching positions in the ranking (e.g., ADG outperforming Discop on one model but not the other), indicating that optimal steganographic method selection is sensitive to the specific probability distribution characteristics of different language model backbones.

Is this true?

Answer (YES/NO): YES